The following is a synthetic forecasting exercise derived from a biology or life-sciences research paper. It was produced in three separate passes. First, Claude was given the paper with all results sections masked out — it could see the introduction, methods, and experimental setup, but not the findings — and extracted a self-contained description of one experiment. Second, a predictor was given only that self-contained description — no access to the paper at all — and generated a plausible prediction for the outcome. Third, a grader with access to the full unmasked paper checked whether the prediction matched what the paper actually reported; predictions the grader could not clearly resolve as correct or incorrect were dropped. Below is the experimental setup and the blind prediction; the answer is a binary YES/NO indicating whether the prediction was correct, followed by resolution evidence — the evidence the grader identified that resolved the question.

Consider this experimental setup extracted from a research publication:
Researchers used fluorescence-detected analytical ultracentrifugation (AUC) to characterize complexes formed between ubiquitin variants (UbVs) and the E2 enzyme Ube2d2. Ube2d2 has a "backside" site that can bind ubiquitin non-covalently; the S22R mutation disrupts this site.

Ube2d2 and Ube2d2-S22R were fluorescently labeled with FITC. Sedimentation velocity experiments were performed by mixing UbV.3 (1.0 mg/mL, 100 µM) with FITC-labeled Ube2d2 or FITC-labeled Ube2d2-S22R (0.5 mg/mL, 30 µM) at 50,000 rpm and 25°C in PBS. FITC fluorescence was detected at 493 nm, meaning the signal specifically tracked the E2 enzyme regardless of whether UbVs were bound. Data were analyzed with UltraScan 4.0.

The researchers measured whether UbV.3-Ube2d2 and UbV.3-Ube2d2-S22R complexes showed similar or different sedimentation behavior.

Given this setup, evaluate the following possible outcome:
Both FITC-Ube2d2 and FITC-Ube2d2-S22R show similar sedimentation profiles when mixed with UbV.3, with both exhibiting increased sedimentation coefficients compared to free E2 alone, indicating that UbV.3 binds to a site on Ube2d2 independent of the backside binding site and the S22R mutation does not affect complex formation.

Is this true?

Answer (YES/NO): YES